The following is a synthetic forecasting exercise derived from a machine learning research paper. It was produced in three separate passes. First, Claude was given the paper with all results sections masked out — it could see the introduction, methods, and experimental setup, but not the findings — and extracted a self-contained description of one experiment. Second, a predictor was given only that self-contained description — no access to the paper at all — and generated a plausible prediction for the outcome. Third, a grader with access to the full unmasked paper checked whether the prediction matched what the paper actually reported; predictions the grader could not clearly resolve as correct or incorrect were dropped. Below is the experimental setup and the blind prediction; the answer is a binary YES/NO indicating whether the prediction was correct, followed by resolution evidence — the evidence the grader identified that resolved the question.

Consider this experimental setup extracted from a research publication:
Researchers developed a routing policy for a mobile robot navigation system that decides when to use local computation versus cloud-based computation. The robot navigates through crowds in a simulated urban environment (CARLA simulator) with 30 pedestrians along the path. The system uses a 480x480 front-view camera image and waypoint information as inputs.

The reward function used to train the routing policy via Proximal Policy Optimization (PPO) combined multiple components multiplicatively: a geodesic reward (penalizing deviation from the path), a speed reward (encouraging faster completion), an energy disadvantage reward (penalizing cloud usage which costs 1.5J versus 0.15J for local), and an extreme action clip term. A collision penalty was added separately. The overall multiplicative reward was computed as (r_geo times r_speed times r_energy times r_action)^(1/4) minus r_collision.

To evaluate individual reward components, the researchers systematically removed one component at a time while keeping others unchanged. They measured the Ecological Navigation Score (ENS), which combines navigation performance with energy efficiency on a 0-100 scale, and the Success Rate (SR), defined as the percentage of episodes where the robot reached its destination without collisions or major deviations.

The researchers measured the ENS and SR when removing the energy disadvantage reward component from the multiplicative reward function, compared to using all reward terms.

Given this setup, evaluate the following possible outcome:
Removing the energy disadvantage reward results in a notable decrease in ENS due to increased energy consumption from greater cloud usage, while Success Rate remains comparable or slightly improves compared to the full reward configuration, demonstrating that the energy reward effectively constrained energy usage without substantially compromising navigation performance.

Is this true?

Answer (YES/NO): NO